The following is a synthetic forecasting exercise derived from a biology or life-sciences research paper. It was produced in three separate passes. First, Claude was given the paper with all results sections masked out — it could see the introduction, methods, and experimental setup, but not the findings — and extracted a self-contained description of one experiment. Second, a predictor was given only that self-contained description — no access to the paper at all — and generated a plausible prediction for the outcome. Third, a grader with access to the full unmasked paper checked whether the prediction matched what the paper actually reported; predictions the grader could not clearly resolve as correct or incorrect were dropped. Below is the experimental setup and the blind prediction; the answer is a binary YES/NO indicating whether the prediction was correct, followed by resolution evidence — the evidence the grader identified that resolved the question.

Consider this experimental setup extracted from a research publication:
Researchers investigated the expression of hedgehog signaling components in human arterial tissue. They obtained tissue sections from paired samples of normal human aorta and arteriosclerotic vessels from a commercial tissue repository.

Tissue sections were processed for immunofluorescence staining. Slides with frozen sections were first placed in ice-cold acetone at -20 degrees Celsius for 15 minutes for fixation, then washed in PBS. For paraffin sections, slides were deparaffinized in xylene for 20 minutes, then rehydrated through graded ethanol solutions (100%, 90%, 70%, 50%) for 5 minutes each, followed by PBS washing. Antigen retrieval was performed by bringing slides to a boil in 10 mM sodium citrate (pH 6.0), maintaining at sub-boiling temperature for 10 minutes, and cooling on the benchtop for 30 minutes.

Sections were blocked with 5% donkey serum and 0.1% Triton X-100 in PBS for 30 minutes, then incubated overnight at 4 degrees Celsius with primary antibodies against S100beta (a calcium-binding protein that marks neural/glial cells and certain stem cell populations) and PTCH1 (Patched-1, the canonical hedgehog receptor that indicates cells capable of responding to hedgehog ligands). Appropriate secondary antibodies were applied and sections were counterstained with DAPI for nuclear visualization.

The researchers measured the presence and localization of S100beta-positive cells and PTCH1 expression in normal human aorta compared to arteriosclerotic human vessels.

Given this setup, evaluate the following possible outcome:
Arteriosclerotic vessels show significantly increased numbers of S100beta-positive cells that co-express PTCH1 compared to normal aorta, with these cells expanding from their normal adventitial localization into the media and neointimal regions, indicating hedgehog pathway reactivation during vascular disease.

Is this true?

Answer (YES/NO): NO